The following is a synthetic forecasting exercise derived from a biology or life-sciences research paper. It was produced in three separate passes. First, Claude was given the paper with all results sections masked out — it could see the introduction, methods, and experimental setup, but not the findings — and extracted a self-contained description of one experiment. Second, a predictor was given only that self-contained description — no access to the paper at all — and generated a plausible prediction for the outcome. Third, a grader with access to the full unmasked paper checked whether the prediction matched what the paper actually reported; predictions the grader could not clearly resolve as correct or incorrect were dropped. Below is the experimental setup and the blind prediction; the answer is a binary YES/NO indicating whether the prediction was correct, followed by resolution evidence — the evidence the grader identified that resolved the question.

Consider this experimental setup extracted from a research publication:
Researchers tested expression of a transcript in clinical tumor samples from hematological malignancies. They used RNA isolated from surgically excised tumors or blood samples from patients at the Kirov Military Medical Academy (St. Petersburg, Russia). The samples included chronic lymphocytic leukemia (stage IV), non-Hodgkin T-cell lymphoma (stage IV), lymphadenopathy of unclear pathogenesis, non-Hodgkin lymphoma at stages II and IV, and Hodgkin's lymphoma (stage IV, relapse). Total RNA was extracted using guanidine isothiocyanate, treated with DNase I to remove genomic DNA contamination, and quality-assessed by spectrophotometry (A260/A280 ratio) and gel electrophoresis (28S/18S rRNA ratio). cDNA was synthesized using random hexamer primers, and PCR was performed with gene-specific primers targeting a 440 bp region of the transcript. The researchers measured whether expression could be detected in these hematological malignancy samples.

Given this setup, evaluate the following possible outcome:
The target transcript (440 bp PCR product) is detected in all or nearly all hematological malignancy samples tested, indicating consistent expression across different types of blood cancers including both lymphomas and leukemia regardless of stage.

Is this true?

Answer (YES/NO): NO